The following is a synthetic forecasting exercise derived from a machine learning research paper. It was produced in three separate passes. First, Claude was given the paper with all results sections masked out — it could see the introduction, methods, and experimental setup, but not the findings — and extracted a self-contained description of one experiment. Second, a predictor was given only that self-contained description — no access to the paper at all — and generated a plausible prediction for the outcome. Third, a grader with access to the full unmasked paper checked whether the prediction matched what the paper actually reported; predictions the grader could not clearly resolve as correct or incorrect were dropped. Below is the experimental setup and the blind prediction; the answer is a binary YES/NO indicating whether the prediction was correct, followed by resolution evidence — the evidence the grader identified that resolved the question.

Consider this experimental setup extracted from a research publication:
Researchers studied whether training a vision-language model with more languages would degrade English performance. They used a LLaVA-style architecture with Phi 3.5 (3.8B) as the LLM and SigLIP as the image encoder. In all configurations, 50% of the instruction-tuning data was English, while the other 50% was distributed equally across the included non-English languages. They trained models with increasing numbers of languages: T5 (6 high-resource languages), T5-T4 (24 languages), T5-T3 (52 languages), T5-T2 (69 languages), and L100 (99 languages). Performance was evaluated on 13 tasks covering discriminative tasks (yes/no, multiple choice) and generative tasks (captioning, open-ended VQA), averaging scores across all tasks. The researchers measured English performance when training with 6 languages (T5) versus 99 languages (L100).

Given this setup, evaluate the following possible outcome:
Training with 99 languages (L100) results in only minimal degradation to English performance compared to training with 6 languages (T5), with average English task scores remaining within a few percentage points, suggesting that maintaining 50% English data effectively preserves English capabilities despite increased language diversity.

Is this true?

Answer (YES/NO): YES